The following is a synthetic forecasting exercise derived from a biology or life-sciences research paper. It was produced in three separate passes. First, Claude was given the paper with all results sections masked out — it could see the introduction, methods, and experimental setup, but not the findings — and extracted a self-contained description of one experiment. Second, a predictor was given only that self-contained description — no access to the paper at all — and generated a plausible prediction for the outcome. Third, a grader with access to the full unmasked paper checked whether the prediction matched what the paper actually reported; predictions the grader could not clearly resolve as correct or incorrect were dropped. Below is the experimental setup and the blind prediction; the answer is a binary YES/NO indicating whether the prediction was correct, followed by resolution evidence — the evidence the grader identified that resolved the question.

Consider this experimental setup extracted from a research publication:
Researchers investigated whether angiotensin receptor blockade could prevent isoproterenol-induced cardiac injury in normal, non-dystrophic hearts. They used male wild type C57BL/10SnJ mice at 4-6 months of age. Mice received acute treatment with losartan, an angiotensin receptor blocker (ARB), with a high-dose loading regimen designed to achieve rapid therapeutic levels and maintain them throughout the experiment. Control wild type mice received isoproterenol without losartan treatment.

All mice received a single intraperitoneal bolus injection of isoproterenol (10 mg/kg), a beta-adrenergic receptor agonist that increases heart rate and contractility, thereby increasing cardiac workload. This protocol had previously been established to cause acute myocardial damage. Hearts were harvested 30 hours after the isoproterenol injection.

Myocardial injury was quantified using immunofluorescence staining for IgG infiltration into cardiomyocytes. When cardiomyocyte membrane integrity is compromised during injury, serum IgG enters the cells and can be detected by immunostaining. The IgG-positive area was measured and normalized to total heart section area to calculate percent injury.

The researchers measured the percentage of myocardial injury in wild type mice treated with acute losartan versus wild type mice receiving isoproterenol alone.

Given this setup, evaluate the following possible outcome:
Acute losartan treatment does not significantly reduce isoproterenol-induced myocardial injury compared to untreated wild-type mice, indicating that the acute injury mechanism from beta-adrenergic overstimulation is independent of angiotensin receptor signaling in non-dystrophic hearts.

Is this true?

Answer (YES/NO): YES